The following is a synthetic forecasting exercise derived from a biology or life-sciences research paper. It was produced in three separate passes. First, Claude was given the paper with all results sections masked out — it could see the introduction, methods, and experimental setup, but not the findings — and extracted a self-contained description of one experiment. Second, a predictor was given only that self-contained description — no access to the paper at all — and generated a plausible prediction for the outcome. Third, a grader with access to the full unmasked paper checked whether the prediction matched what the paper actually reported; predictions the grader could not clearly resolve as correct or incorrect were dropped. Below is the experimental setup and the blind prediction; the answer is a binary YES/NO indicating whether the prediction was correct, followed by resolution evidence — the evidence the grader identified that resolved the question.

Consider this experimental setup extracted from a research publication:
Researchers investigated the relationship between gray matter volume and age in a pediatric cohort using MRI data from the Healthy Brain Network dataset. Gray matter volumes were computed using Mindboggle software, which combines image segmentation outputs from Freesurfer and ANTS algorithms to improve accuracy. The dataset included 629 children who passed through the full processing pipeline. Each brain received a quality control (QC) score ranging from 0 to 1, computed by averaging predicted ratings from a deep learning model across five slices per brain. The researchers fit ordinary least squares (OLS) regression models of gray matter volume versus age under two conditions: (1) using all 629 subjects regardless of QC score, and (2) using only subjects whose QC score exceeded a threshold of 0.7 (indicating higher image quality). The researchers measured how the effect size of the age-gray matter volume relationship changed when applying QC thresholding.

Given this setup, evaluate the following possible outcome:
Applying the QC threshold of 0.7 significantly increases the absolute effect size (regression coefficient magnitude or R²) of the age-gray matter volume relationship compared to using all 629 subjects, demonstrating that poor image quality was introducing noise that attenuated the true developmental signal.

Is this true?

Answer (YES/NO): YES